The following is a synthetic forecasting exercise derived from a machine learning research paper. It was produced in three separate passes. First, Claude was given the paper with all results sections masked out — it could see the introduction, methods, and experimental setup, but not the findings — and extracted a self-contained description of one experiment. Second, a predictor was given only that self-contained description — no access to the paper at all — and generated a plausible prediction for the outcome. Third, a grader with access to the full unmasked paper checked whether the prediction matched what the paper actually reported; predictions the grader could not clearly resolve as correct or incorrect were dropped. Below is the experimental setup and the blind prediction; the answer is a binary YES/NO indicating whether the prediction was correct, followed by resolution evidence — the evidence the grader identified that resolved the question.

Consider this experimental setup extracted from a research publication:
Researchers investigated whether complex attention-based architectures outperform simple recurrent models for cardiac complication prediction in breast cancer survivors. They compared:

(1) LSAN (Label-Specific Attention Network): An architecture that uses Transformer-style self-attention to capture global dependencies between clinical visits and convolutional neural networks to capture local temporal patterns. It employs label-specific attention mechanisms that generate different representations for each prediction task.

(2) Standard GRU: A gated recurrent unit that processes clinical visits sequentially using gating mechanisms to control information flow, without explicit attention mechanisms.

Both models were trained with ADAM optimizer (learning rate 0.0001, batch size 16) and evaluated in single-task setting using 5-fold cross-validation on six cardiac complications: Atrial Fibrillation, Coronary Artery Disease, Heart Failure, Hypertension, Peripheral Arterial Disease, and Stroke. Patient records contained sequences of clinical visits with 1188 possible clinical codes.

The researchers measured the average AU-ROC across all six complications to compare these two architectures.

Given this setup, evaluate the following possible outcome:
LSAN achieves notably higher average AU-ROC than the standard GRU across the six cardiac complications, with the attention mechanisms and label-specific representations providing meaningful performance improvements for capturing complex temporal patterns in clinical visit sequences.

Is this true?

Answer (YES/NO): NO